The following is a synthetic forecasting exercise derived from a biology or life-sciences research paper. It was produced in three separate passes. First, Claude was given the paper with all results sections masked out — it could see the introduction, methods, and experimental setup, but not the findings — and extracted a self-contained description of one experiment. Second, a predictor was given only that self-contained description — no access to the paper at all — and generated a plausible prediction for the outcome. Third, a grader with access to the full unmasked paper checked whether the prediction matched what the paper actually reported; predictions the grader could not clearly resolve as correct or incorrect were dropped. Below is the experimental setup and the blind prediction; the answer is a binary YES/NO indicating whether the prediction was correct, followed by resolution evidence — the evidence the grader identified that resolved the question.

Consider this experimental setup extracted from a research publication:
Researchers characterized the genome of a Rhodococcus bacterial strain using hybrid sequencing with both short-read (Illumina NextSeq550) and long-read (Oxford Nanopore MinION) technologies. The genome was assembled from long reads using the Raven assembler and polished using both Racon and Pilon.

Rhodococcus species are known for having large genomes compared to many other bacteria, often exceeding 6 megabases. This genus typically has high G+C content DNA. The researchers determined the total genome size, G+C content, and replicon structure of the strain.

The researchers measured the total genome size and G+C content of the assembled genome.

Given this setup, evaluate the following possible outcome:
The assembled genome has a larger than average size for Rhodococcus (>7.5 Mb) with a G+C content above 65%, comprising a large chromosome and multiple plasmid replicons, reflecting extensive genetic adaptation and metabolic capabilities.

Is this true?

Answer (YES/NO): YES